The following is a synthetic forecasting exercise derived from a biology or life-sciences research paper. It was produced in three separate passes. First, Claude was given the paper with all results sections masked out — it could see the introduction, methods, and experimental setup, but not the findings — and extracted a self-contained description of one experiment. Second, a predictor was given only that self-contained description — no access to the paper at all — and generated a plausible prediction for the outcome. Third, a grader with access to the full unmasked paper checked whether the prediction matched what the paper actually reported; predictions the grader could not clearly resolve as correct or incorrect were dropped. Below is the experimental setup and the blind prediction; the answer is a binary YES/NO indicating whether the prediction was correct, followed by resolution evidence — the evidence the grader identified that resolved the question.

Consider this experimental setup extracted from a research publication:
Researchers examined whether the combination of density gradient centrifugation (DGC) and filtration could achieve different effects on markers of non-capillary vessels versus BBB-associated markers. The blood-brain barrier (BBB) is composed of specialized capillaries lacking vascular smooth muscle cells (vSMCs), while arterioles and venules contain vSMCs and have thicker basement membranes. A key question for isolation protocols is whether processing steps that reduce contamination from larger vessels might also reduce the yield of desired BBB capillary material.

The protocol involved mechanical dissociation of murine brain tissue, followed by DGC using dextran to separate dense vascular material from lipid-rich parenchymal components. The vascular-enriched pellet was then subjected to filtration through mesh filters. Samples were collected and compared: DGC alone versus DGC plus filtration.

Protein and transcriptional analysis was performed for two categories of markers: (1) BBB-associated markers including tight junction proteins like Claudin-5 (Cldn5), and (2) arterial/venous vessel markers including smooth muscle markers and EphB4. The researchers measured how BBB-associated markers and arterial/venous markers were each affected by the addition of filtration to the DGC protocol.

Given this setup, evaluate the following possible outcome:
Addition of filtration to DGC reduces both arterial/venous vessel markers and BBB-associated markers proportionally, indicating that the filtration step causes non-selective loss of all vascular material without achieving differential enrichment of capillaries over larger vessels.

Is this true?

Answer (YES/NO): NO